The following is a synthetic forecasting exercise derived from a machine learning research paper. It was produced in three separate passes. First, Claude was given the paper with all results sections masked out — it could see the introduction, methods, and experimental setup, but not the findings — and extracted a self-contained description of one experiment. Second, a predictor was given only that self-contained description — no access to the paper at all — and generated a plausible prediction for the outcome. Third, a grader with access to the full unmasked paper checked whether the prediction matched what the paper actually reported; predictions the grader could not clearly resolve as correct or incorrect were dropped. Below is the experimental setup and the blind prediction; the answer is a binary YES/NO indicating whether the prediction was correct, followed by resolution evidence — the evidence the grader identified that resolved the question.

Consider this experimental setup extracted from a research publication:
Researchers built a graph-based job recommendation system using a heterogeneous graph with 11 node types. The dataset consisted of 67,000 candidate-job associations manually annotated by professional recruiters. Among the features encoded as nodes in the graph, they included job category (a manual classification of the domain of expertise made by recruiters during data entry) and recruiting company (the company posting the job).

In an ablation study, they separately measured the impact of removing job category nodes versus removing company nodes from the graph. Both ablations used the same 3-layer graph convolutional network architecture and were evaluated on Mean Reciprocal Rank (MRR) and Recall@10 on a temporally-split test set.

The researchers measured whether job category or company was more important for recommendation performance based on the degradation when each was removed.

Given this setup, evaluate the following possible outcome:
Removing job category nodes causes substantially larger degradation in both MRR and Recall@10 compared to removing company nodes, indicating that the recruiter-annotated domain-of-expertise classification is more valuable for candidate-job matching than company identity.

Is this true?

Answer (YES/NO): YES